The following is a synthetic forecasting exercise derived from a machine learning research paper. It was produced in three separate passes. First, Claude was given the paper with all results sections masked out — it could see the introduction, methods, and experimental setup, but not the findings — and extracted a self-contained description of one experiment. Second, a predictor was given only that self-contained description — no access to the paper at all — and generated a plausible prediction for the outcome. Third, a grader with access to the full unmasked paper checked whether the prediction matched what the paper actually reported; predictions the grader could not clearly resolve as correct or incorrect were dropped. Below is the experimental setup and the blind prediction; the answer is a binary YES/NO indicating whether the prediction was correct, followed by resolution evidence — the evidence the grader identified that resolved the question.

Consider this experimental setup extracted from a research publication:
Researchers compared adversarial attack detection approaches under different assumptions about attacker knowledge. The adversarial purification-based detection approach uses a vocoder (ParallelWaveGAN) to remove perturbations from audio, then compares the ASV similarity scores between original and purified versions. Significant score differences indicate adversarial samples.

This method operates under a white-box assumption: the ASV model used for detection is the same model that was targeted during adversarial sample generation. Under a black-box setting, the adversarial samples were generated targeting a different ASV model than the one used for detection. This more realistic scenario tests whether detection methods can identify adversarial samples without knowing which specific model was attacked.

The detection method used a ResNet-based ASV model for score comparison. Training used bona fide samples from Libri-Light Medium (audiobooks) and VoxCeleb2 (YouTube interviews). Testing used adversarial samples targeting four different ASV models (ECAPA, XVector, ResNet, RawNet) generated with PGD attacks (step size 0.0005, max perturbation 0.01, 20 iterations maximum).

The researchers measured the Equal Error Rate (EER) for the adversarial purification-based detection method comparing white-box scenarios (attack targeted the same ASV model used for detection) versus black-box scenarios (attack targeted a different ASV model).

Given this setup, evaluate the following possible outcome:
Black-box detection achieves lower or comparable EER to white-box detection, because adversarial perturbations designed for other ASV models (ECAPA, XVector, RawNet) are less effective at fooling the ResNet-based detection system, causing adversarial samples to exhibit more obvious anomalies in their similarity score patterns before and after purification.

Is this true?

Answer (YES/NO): NO